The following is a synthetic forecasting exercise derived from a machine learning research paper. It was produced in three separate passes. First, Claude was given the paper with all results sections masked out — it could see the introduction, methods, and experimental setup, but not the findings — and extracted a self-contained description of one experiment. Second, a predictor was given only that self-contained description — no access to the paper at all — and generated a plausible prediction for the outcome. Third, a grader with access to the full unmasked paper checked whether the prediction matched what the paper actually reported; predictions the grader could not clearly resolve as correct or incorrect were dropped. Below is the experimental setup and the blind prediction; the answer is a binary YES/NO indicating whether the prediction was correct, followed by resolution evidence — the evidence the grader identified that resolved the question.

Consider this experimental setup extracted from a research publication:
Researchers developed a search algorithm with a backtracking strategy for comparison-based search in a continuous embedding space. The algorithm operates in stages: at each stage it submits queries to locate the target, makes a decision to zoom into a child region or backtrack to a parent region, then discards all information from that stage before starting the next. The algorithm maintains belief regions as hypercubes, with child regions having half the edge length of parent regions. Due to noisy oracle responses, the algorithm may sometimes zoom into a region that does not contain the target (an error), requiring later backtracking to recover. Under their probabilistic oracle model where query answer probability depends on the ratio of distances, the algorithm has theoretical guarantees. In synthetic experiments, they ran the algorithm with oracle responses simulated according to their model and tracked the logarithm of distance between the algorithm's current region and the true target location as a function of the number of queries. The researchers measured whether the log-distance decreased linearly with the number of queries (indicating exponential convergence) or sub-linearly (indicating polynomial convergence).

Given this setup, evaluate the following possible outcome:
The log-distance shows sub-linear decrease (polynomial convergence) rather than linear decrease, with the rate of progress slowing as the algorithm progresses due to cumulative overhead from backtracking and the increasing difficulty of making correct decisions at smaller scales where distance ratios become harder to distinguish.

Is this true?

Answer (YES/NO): NO